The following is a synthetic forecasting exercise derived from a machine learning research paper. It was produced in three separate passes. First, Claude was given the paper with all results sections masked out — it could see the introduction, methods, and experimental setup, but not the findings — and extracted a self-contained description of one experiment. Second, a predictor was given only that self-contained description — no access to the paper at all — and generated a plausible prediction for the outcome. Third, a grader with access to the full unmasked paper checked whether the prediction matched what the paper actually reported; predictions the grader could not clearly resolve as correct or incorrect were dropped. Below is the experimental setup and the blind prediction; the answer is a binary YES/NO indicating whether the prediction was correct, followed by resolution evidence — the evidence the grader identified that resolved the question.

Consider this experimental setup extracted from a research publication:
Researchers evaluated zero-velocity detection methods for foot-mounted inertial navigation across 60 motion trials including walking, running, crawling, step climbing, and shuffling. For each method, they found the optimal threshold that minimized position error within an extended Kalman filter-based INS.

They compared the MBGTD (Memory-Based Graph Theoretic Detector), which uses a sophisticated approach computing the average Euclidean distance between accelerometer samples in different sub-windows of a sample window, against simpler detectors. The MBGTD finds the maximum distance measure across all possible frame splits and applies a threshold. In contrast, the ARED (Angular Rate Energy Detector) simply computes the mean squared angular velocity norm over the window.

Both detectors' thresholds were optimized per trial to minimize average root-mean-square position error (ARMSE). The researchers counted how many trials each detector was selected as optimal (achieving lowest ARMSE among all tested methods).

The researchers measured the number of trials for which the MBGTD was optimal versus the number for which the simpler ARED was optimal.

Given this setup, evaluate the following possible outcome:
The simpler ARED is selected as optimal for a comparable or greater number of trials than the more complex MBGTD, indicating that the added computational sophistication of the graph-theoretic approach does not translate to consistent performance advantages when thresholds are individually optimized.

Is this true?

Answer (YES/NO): YES